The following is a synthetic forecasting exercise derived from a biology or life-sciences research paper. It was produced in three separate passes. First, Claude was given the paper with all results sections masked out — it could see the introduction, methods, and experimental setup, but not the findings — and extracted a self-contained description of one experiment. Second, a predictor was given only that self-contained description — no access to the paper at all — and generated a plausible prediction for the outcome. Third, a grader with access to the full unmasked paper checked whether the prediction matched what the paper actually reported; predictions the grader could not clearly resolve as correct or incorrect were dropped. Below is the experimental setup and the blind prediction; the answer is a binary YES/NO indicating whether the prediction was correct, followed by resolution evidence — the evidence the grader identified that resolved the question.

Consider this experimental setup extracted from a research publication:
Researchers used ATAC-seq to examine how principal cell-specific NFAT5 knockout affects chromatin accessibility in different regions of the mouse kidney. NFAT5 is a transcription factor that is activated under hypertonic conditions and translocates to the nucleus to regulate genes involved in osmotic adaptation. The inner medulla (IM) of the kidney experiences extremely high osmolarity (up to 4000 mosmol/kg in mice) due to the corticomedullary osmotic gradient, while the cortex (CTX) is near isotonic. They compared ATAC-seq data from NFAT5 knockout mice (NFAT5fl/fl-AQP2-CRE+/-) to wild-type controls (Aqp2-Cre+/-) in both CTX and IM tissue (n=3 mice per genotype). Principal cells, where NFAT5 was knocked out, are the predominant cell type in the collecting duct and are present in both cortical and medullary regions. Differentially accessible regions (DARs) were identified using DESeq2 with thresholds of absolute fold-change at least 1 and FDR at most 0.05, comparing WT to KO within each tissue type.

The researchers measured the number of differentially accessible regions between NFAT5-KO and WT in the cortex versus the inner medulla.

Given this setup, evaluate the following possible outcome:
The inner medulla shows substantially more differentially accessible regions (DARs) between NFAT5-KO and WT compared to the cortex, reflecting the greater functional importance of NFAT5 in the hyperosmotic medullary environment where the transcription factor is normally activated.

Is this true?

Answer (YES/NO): YES